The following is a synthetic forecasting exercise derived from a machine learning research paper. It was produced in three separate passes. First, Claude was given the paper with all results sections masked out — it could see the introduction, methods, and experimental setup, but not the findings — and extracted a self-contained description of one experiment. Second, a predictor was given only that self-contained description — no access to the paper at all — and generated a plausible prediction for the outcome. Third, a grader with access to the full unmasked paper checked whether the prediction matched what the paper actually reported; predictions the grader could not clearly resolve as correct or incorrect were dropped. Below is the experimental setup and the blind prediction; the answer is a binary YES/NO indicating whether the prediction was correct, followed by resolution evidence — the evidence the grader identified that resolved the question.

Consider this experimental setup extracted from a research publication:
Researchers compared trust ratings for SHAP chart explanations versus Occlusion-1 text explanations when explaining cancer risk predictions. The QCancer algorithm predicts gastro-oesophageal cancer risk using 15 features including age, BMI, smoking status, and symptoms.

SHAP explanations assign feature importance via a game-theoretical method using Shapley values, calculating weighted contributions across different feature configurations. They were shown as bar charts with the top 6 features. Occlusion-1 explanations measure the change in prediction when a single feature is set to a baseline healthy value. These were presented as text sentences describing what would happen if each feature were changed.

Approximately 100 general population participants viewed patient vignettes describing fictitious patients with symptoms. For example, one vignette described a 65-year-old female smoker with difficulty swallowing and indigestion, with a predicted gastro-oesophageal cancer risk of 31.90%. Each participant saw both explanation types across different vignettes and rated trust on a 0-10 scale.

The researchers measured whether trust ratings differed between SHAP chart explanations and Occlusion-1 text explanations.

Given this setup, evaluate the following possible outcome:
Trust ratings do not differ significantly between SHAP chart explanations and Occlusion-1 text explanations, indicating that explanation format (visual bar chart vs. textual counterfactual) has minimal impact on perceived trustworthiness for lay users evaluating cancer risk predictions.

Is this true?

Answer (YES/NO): NO